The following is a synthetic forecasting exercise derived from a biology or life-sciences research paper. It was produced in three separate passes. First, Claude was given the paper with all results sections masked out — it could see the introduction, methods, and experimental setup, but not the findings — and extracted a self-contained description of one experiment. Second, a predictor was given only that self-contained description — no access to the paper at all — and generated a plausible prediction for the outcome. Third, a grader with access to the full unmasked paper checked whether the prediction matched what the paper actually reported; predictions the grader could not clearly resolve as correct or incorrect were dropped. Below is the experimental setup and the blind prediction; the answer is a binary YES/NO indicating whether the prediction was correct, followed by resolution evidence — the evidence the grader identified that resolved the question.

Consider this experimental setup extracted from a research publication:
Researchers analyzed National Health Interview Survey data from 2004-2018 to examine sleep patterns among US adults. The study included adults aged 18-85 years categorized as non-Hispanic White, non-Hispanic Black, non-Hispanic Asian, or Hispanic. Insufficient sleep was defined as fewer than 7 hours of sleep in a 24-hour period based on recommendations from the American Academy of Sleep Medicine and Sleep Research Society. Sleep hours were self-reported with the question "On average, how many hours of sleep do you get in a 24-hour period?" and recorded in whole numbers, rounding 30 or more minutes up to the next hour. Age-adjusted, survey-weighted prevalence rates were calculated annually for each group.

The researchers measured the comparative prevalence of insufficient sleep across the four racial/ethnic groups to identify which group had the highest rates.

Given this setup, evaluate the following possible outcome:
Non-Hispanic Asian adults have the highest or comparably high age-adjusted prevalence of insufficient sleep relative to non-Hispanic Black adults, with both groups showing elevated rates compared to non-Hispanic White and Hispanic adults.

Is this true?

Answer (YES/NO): YES